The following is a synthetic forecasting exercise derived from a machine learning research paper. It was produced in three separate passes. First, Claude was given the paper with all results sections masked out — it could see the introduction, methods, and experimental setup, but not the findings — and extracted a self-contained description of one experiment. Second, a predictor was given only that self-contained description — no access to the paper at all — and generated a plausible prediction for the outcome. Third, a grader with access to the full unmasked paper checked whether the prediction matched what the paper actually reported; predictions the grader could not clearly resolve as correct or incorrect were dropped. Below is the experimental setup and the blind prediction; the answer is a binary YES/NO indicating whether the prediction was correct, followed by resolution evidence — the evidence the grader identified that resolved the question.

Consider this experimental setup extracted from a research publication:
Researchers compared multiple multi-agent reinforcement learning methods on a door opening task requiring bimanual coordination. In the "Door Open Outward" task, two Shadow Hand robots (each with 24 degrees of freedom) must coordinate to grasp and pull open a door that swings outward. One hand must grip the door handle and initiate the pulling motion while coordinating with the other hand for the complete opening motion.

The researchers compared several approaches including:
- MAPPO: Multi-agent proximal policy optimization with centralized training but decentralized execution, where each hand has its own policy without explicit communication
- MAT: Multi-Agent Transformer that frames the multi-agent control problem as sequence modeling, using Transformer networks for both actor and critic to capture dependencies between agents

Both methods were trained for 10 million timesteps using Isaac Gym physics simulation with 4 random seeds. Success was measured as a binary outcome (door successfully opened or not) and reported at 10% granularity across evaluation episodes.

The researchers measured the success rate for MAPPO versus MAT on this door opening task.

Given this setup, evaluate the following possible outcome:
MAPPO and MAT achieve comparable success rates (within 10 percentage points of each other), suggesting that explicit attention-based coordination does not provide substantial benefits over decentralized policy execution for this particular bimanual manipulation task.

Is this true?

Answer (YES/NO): NO